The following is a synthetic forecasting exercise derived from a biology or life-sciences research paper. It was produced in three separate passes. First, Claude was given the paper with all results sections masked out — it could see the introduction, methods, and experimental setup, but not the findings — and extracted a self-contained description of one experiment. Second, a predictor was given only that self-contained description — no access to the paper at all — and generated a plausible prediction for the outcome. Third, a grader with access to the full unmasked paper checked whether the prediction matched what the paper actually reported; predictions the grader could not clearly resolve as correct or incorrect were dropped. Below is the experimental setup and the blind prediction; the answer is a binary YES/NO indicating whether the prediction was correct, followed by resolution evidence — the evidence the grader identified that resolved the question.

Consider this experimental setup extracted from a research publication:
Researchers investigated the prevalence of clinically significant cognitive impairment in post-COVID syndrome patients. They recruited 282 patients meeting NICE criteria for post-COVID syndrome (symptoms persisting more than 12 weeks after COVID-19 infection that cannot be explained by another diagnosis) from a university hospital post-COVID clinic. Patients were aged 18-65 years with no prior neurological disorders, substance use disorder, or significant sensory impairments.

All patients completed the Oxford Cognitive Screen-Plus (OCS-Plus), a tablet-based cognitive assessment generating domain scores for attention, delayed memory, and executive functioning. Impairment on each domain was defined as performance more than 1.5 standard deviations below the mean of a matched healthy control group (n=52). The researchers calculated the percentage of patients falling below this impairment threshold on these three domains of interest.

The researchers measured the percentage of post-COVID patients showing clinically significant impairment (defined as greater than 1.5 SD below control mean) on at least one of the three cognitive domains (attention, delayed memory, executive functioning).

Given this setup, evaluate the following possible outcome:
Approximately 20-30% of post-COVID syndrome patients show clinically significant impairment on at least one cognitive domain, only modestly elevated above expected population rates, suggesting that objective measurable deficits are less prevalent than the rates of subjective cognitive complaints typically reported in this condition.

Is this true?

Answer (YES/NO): NO